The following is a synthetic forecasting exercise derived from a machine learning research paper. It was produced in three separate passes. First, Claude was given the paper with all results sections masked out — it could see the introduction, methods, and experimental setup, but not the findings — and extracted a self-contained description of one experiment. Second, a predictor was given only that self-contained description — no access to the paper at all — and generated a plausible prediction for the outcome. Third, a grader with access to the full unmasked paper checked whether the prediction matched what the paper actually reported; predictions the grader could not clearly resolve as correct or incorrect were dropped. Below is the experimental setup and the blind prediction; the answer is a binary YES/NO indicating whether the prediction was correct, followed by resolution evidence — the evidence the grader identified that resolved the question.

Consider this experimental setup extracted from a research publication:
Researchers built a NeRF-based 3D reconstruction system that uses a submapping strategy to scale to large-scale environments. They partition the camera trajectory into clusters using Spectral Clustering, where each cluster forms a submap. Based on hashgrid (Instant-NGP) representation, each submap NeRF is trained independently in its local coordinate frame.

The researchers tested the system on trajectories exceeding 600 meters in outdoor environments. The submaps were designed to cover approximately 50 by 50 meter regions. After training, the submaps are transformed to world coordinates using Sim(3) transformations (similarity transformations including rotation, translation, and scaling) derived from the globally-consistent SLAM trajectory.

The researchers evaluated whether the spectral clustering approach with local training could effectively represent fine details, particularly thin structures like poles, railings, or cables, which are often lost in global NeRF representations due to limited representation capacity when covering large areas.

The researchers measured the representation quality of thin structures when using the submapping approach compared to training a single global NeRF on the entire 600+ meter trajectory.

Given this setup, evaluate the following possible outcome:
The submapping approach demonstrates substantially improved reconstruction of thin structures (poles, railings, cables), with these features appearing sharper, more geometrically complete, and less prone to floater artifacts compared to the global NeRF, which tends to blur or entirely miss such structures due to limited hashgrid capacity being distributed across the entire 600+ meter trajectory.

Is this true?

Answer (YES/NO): YES